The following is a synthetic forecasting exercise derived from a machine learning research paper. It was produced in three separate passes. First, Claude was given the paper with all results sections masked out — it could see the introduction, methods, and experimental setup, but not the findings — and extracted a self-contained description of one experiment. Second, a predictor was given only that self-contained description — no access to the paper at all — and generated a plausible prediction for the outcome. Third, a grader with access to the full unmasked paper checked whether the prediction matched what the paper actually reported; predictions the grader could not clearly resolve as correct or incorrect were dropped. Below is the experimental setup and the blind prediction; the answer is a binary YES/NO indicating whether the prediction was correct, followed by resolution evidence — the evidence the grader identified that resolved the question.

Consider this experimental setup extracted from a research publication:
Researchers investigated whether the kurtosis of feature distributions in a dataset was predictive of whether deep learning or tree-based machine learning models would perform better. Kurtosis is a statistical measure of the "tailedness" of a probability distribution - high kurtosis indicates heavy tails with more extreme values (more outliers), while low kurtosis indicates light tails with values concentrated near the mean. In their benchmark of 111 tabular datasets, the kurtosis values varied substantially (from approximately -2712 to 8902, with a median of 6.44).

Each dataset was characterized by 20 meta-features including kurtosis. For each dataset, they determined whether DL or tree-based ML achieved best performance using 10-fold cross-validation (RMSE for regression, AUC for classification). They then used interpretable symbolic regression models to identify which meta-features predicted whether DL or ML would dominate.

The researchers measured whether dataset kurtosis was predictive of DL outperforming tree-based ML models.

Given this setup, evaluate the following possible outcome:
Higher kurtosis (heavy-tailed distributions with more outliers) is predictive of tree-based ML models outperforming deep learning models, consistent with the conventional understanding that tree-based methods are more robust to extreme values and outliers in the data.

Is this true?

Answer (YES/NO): NO